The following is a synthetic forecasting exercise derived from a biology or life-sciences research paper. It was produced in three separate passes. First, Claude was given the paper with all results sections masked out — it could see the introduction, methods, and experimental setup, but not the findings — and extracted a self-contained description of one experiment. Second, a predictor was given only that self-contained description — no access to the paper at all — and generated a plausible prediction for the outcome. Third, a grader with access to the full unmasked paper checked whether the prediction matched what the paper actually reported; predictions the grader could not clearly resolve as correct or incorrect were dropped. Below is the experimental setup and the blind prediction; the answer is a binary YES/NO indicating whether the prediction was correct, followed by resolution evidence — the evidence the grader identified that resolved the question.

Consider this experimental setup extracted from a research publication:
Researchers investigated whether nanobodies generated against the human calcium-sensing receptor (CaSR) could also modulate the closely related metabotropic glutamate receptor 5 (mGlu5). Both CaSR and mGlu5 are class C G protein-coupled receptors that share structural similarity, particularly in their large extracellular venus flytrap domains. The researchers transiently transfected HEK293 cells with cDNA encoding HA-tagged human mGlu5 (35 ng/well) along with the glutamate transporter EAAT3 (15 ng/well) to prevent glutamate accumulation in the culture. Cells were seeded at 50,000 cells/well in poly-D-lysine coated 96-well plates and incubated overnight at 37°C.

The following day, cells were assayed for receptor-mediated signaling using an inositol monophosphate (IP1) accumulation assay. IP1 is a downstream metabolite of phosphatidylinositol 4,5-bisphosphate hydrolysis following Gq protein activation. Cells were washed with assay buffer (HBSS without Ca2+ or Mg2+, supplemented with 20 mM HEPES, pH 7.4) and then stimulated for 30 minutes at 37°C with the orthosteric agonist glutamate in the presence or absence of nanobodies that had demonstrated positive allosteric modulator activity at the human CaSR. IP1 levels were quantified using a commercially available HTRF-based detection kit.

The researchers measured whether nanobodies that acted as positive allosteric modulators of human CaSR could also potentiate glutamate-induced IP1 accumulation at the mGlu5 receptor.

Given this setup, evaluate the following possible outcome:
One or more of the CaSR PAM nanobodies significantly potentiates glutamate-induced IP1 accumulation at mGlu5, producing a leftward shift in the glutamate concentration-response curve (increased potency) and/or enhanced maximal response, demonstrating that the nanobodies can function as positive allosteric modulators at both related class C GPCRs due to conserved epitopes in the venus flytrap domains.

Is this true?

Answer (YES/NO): NO